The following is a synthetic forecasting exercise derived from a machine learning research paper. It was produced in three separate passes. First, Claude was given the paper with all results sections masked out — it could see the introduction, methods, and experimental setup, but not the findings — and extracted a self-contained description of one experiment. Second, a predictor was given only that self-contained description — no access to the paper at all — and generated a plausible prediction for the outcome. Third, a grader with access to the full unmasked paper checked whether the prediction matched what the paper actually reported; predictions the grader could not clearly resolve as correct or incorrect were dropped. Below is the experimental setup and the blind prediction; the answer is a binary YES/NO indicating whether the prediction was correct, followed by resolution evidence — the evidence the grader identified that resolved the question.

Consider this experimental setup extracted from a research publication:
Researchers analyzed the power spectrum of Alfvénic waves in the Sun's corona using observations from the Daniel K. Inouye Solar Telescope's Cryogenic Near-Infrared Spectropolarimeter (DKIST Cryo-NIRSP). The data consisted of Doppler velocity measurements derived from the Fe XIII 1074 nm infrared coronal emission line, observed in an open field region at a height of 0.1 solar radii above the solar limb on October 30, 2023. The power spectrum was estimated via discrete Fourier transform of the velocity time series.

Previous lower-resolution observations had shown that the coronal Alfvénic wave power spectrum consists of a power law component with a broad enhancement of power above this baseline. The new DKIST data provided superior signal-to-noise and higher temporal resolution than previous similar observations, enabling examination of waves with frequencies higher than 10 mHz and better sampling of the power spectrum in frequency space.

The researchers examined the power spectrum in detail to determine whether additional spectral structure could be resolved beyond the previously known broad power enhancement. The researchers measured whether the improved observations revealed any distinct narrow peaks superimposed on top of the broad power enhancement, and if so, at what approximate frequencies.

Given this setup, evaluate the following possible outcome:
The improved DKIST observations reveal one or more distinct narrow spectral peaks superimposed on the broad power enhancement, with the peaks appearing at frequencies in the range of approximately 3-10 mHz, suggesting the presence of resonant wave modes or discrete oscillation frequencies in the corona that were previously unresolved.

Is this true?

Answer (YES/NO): YES